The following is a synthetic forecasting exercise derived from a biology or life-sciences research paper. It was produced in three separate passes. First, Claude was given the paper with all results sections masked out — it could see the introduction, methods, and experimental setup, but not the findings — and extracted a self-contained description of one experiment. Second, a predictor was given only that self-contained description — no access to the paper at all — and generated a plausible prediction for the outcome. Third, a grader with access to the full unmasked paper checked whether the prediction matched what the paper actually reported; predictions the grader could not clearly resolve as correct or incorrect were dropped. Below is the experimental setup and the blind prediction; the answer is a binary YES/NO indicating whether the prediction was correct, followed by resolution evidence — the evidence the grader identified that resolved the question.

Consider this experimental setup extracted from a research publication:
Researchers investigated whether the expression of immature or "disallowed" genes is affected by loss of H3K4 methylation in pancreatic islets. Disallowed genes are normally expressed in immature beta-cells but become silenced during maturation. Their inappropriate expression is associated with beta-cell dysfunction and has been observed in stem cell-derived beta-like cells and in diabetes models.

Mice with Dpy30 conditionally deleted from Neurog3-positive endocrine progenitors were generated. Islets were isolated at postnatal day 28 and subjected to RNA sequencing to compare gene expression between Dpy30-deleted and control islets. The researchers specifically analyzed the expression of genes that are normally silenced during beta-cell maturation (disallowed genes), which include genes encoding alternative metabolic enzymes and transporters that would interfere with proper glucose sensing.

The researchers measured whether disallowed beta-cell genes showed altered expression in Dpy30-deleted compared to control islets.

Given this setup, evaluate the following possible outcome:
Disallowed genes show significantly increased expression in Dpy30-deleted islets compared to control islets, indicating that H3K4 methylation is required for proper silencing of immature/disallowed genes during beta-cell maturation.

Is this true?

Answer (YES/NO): YES